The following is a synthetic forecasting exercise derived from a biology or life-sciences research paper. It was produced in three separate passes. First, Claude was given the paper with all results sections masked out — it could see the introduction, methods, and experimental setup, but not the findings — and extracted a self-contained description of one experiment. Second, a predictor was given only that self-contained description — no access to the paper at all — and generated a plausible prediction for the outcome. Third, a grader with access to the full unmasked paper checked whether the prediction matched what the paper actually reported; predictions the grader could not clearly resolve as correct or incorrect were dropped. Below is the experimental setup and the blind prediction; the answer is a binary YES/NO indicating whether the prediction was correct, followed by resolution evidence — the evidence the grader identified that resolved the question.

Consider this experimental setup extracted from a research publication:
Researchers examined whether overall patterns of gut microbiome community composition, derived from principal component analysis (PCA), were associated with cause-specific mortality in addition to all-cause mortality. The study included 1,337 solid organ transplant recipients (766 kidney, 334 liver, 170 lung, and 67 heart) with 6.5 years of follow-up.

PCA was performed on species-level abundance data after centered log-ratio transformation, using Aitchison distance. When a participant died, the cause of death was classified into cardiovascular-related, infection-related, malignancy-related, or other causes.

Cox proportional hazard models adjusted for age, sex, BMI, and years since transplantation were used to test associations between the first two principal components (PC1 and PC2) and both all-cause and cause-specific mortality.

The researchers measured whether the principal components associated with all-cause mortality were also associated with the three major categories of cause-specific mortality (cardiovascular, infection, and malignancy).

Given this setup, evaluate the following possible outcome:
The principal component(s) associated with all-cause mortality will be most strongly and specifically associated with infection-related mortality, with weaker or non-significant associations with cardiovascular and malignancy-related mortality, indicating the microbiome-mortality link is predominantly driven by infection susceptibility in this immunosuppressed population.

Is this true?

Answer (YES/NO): NO